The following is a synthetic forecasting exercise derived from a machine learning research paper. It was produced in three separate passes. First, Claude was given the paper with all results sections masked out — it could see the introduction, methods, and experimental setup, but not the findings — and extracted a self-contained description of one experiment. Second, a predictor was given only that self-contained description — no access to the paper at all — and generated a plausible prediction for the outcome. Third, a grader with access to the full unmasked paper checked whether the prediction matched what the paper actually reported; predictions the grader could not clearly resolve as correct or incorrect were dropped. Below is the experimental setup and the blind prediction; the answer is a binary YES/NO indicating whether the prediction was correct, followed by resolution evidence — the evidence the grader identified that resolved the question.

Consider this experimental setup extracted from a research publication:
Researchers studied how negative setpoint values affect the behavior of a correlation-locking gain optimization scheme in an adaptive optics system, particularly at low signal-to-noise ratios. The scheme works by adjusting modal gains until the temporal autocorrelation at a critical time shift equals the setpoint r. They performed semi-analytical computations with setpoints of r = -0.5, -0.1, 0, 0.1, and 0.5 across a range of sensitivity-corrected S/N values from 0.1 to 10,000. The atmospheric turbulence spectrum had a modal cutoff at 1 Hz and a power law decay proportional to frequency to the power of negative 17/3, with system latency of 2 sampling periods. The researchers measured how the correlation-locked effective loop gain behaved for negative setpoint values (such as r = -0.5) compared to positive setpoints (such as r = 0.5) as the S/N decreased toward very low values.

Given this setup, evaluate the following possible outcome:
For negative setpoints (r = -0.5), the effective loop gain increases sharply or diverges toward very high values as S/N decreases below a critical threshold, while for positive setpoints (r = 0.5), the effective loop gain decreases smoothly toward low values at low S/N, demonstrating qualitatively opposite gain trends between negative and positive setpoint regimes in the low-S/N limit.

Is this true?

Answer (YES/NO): NO